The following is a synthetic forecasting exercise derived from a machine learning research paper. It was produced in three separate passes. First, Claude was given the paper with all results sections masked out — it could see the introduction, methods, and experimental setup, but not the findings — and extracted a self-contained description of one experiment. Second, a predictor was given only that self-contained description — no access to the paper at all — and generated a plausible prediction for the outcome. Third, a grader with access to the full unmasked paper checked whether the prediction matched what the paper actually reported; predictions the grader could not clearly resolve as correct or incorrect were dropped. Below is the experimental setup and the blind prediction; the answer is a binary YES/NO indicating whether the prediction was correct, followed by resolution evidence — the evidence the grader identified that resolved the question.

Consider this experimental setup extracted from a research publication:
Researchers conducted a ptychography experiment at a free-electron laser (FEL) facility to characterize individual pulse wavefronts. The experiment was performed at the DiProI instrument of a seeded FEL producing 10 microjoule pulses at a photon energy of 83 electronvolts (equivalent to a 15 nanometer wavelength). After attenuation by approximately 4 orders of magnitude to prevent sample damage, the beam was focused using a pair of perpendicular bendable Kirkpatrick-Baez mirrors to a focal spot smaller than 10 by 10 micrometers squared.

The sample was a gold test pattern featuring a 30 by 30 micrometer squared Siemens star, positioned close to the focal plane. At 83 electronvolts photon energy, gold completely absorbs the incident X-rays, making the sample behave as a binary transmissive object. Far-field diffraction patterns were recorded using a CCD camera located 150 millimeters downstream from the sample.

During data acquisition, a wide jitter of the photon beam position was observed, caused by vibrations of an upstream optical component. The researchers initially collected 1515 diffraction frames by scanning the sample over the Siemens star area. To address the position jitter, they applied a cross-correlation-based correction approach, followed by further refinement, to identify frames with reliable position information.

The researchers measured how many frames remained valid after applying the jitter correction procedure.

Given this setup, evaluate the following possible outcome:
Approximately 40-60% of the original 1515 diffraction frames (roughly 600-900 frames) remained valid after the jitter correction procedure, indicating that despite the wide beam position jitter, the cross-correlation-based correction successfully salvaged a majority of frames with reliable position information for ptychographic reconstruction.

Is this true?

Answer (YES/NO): NO